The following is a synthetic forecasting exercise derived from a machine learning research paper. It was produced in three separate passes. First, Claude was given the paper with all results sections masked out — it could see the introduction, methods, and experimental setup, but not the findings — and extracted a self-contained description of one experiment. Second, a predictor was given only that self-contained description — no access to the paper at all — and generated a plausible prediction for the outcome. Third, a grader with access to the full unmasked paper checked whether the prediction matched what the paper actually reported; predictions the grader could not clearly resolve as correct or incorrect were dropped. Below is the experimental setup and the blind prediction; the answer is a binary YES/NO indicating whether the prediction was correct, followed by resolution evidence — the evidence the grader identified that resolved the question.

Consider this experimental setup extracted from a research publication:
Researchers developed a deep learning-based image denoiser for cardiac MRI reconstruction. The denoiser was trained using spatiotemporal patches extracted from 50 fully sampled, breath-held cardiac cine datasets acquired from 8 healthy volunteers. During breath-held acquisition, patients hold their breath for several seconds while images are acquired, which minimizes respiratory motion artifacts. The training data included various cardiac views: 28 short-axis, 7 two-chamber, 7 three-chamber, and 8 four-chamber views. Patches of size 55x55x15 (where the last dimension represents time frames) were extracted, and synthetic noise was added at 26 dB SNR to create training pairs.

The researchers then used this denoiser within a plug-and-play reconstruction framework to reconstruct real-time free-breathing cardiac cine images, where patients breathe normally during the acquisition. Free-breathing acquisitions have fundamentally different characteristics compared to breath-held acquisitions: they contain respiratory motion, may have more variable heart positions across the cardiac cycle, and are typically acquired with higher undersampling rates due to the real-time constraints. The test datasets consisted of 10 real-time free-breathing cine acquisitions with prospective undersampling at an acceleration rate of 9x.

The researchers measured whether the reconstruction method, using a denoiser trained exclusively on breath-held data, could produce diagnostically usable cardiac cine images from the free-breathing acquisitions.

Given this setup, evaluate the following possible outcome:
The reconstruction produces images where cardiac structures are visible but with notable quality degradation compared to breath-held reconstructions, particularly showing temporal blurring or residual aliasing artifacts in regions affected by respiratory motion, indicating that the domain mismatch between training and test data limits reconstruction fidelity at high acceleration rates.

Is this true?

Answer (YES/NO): NO